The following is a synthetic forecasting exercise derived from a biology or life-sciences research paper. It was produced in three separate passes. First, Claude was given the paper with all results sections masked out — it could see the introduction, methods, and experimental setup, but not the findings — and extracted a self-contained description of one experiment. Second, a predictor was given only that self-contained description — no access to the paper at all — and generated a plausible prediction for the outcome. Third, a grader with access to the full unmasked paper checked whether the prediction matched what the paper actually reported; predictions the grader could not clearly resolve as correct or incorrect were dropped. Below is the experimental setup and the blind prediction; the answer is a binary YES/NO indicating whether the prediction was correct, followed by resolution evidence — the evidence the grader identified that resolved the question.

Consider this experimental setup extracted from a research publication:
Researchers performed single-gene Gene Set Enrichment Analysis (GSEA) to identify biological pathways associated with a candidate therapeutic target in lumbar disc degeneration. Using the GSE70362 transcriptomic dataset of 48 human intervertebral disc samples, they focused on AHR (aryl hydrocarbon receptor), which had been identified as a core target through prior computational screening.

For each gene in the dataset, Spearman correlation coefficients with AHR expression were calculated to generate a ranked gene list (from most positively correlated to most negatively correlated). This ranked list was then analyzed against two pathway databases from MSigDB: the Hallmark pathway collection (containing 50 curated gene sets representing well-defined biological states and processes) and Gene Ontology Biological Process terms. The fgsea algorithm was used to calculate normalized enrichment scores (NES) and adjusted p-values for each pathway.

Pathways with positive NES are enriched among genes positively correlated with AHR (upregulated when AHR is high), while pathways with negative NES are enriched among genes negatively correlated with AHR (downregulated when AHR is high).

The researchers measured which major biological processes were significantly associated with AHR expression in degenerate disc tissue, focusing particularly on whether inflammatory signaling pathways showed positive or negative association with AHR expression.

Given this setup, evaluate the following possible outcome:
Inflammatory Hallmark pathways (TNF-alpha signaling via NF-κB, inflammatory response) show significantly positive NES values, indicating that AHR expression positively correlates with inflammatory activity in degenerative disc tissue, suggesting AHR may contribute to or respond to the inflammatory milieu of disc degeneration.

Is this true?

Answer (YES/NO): YES